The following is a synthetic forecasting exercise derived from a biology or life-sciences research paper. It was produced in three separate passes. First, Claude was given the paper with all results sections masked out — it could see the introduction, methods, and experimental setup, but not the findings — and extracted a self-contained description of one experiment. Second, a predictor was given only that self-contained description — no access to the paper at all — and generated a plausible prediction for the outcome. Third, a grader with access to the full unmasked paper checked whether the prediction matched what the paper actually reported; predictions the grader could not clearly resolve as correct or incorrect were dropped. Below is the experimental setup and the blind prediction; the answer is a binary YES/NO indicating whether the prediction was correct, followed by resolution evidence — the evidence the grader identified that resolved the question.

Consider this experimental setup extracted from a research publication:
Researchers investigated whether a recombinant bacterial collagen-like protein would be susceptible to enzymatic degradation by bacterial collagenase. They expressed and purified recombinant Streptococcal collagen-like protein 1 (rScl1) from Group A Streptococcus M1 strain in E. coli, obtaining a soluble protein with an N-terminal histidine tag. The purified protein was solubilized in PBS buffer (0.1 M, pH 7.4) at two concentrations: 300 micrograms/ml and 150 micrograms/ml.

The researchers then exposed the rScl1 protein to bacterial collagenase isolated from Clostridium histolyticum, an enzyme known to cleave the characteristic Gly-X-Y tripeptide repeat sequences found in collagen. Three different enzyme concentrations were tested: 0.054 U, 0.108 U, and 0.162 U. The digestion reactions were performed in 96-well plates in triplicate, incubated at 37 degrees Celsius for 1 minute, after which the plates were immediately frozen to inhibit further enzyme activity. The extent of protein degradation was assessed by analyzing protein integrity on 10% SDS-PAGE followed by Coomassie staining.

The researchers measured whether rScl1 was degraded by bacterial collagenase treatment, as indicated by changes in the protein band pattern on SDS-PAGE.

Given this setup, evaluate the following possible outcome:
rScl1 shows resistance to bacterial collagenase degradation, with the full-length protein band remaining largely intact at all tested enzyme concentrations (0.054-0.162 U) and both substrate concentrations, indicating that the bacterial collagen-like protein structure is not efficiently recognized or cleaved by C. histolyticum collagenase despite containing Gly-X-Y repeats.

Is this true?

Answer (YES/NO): NO